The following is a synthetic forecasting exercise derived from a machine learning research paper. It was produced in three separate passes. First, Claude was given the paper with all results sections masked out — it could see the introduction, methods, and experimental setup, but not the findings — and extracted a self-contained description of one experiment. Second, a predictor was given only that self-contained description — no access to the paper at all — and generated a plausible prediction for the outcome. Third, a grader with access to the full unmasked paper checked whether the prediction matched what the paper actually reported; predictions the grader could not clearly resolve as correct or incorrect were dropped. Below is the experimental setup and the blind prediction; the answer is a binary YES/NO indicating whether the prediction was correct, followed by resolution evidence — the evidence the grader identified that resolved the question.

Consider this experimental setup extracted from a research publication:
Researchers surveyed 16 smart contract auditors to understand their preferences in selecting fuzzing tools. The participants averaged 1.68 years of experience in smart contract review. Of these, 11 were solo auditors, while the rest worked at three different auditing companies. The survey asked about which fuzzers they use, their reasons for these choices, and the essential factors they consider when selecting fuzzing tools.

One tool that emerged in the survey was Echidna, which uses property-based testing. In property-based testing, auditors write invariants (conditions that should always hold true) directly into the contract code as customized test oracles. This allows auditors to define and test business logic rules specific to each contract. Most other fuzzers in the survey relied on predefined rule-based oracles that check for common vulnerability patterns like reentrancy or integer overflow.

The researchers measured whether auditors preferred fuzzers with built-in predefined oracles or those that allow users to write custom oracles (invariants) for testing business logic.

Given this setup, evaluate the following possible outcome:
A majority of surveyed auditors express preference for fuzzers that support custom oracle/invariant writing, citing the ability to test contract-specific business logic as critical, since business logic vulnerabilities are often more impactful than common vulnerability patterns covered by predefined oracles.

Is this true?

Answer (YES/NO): YES